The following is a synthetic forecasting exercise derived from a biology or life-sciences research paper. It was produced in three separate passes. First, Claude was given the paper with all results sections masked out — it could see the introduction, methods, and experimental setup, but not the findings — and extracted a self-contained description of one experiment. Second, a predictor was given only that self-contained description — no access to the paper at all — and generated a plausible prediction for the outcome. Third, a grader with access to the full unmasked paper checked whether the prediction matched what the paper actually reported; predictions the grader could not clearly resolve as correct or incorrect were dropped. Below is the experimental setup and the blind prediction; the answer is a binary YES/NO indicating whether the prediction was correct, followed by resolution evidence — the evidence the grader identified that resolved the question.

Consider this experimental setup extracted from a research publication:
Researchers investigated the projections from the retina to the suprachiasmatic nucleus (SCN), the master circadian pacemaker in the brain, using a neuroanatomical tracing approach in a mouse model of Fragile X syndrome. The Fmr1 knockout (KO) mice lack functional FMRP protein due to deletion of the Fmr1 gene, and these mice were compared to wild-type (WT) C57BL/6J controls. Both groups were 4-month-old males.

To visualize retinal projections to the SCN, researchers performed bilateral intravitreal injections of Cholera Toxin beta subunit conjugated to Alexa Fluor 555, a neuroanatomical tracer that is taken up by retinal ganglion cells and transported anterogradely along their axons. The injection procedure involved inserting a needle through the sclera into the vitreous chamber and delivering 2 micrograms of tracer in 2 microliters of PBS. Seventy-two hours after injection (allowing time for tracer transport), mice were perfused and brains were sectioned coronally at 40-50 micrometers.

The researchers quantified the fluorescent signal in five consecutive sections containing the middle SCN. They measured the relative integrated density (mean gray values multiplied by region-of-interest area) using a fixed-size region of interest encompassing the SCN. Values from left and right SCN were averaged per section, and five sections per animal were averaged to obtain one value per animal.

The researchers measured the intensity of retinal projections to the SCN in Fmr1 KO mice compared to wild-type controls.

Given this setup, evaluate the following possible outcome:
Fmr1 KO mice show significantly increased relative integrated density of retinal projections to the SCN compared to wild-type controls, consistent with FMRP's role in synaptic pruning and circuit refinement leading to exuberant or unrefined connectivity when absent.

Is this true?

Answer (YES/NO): NO